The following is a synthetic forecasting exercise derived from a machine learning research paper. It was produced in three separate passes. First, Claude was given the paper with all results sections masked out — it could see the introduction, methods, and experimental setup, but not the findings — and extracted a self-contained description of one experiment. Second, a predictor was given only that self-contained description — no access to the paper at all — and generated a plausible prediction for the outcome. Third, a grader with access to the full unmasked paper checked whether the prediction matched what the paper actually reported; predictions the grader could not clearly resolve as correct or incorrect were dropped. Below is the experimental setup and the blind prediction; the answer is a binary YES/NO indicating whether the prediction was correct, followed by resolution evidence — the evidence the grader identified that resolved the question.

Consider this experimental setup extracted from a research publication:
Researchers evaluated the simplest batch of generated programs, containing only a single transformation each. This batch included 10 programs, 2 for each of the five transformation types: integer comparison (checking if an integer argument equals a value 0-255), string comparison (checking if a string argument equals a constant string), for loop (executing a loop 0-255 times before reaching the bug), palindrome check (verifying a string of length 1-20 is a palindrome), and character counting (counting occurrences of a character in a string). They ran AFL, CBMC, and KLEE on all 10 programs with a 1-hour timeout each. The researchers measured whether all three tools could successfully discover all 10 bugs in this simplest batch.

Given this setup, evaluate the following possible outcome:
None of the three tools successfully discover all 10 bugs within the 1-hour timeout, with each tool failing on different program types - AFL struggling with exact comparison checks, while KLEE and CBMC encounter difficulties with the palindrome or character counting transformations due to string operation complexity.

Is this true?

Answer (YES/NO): NO